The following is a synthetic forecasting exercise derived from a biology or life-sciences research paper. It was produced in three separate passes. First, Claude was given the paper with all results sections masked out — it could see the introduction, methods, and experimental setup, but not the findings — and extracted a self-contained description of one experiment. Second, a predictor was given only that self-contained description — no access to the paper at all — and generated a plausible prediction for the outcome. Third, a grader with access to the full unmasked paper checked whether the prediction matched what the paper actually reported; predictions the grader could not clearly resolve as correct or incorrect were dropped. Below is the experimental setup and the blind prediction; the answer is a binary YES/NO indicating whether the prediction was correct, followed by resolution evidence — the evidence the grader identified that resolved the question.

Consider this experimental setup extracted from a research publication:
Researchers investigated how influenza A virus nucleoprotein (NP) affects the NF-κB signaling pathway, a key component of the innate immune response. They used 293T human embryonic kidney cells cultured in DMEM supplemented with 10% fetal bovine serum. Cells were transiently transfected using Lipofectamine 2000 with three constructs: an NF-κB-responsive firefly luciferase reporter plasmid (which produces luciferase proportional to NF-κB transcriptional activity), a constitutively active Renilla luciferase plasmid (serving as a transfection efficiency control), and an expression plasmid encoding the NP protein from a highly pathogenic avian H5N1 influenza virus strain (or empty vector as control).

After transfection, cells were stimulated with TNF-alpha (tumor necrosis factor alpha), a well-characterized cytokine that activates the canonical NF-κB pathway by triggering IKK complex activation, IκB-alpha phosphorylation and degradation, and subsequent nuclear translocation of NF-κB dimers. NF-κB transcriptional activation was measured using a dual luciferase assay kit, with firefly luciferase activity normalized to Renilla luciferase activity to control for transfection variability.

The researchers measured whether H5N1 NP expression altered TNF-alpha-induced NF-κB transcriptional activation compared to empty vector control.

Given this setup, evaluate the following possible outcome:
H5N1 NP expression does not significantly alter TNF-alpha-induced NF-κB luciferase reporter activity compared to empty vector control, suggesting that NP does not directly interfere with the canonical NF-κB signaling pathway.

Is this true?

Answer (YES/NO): NO